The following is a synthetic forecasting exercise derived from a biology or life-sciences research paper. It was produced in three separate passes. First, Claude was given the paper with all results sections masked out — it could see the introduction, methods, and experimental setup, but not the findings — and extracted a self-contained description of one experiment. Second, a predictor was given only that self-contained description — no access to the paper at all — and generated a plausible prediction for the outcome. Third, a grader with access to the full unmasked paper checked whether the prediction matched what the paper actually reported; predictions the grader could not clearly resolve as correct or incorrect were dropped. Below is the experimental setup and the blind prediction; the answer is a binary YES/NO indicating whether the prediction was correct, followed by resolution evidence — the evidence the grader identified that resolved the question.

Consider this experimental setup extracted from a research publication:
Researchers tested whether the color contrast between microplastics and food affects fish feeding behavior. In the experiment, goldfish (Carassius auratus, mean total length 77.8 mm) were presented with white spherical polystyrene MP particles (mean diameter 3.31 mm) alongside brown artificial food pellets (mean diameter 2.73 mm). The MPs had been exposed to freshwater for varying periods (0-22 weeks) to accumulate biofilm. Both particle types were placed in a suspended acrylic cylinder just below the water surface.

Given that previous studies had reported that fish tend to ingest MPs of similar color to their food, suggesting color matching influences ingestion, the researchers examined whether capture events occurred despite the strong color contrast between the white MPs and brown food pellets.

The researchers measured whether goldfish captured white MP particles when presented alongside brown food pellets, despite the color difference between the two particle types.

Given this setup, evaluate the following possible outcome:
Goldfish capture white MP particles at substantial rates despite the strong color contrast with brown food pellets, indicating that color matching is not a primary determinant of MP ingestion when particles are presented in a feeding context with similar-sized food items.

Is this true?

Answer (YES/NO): YES